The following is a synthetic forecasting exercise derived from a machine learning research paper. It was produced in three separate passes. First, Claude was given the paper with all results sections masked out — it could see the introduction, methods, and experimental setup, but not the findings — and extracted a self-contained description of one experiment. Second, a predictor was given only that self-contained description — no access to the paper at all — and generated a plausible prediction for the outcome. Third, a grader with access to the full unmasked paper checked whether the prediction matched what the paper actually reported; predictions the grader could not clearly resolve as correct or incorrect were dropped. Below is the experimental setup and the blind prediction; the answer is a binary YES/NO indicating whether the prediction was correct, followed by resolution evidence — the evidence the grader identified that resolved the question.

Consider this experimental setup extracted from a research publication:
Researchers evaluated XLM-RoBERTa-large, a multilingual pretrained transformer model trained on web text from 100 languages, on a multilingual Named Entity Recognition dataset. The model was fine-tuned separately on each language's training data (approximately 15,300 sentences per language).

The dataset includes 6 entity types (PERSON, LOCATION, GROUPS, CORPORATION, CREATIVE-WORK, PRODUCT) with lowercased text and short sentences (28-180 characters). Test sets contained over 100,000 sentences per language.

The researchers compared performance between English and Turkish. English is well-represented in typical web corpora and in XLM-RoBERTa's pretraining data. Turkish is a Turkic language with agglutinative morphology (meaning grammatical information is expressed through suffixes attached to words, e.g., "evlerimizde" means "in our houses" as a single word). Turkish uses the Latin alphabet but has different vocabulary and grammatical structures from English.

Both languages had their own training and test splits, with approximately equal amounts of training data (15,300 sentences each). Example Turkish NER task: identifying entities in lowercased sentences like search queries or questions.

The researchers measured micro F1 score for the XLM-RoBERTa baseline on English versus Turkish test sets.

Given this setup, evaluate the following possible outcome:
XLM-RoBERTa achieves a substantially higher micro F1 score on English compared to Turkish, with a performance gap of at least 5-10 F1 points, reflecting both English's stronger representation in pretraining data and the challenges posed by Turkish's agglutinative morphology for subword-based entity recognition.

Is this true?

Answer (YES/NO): YES